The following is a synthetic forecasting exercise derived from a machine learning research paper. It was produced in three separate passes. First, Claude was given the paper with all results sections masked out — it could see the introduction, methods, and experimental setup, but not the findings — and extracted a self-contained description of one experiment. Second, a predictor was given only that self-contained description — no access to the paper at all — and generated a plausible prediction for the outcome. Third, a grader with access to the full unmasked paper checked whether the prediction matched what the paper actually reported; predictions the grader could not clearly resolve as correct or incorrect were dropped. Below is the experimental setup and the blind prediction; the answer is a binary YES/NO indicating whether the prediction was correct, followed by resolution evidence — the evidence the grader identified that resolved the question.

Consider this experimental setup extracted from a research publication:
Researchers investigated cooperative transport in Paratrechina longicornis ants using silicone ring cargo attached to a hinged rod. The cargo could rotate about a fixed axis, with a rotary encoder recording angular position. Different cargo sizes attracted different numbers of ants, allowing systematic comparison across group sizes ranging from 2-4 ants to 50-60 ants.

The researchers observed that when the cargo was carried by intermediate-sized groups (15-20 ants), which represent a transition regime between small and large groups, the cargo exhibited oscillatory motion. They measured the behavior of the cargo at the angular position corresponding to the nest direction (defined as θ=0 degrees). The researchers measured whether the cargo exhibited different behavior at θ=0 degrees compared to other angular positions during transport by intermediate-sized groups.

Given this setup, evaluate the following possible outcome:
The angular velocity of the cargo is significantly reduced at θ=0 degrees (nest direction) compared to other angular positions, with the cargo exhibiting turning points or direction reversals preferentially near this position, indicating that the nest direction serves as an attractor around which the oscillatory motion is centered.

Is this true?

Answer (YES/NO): NO